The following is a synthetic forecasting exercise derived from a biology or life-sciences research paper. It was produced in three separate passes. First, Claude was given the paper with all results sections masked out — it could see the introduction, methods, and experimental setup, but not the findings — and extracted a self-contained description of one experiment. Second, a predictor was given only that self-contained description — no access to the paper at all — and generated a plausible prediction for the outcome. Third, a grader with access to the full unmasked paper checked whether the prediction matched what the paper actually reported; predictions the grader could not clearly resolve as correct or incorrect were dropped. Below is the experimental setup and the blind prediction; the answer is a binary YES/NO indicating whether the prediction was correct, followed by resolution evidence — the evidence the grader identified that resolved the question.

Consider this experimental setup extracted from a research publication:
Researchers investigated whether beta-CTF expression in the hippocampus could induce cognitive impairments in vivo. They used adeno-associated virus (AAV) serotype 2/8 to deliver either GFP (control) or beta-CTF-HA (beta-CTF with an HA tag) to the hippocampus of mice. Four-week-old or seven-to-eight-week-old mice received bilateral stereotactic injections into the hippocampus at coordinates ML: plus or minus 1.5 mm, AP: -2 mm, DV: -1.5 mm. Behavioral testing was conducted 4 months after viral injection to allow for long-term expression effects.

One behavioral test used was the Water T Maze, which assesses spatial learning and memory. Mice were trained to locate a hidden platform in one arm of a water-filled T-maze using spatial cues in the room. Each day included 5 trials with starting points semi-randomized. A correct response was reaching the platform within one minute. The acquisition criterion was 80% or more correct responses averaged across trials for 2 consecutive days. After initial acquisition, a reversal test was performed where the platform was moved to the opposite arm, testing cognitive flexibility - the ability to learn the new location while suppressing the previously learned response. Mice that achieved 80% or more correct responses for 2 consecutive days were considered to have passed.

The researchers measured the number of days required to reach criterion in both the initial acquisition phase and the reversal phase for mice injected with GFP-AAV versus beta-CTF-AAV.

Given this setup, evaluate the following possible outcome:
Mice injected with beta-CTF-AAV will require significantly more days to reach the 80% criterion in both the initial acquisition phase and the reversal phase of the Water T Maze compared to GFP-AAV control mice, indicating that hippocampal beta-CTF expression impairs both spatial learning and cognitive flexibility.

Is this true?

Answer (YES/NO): NO